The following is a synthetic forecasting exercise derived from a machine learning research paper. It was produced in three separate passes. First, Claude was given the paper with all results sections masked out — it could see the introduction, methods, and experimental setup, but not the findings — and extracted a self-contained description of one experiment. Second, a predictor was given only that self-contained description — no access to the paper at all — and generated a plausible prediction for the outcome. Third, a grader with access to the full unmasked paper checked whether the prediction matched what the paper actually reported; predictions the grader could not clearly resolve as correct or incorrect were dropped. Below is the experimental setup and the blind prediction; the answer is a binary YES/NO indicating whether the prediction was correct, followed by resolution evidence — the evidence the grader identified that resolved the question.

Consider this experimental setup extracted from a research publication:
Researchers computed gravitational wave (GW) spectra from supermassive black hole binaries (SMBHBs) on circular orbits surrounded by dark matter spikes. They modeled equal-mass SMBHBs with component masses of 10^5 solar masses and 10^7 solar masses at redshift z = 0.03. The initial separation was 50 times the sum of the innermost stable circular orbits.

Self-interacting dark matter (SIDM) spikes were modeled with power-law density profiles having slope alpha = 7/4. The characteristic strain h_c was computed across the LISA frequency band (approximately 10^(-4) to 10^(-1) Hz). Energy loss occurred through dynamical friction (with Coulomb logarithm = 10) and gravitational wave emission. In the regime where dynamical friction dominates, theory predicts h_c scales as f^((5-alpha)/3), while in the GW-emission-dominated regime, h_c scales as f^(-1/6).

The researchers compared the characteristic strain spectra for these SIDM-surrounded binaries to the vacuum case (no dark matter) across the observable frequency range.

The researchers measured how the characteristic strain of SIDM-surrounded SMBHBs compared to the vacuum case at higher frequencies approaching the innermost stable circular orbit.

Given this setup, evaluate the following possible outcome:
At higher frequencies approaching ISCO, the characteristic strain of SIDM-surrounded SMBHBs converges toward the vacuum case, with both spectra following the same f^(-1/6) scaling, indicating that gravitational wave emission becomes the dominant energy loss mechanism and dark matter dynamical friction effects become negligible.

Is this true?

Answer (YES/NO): YES